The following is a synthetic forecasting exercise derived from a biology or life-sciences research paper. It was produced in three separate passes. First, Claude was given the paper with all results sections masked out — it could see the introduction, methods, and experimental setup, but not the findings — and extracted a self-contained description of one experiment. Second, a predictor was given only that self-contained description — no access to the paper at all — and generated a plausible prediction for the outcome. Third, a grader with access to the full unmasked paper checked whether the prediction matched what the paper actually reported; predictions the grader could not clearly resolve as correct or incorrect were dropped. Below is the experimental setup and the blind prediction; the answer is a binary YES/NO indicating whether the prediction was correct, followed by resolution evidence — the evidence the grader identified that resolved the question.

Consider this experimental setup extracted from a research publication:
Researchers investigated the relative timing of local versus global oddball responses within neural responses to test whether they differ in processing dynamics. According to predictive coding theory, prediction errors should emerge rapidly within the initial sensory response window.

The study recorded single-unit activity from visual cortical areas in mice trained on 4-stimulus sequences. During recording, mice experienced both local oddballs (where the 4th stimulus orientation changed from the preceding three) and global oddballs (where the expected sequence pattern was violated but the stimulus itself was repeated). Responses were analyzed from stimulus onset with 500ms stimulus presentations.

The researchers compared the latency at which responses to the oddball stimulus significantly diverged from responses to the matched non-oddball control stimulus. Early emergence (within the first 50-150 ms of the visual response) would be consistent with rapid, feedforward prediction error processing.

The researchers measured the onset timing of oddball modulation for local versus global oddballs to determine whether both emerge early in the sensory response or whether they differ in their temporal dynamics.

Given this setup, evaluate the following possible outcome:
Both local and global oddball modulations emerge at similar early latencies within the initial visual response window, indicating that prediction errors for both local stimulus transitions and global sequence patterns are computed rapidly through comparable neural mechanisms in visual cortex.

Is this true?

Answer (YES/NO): NO